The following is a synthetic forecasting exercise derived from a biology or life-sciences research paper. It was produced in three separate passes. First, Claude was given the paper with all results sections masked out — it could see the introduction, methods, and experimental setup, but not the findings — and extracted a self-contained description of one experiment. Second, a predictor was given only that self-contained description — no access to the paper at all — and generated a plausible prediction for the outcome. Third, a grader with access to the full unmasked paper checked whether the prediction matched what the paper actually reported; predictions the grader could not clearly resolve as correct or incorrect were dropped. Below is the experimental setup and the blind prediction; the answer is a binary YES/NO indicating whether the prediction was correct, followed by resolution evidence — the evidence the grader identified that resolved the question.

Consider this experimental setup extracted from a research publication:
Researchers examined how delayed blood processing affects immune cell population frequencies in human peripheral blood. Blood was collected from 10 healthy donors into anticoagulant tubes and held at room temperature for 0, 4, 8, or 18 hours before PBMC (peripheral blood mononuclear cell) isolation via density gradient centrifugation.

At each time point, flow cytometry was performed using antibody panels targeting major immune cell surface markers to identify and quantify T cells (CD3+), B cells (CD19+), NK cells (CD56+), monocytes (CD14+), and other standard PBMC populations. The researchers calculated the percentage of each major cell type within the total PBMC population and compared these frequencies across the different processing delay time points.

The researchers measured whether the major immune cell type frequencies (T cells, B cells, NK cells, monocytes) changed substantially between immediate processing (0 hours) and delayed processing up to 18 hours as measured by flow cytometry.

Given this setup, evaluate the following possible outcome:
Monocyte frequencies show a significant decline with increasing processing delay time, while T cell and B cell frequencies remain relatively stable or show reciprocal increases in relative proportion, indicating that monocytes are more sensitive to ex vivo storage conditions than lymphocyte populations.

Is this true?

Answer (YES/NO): NO